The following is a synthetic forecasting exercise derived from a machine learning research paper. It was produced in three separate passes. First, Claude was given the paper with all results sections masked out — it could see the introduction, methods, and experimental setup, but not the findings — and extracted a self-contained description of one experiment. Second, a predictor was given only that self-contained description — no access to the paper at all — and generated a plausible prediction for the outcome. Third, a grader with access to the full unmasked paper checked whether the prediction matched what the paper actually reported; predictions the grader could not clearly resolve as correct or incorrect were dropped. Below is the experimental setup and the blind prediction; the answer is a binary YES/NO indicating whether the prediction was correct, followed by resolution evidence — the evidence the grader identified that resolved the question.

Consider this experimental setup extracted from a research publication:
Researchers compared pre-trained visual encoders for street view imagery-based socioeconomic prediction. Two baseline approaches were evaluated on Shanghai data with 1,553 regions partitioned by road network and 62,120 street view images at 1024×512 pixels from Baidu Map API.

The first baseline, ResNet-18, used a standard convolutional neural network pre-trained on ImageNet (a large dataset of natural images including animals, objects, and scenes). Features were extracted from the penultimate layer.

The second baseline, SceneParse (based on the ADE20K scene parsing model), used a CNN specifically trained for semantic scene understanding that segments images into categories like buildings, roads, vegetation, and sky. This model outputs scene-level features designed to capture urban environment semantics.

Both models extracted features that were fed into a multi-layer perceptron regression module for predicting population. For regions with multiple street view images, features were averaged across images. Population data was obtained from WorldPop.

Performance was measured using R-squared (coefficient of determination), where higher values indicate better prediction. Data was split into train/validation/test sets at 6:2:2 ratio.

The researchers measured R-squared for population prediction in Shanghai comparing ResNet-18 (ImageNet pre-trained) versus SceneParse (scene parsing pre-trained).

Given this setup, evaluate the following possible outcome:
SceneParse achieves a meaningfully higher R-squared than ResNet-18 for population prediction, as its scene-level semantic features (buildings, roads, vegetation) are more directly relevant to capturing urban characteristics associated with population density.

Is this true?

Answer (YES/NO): NO